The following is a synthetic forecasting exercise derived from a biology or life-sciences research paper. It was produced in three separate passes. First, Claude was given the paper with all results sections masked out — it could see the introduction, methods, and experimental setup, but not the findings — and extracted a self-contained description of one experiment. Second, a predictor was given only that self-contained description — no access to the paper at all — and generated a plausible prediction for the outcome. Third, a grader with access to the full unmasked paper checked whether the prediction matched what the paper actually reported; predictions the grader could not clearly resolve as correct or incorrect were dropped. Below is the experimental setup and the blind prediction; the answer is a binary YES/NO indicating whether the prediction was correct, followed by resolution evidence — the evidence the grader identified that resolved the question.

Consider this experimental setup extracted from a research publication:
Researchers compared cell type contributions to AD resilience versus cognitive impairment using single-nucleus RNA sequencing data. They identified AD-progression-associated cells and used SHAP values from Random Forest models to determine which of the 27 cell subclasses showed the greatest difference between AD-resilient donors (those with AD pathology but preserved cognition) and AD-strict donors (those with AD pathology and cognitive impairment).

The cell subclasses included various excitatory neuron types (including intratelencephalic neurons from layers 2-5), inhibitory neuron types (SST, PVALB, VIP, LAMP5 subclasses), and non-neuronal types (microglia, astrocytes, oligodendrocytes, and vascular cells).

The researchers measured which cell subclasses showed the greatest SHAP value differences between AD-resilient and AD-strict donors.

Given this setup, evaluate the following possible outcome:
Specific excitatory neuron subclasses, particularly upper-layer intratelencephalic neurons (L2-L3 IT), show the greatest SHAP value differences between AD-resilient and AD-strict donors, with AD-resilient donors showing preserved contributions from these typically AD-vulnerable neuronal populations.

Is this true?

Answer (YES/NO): NO